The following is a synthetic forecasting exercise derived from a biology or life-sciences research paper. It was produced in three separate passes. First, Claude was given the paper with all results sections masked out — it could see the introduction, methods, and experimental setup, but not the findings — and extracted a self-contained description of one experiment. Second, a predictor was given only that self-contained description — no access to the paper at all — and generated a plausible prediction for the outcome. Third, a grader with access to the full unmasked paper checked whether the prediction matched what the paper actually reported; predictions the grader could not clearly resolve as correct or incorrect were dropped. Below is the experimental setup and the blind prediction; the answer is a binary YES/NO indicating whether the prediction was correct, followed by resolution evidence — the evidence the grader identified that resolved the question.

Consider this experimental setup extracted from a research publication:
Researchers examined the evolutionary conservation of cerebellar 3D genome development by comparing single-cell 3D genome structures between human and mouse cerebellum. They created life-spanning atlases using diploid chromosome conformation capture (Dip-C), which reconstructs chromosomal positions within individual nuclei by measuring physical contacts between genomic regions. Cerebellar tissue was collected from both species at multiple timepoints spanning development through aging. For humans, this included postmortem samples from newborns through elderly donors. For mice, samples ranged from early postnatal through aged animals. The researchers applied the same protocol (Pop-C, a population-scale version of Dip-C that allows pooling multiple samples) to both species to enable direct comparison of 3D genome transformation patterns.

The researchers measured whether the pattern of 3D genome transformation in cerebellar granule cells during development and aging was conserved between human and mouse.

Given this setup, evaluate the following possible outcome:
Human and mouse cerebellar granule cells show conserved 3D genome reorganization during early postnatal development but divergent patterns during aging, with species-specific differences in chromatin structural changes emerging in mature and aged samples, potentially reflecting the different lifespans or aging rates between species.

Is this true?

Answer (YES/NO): NO